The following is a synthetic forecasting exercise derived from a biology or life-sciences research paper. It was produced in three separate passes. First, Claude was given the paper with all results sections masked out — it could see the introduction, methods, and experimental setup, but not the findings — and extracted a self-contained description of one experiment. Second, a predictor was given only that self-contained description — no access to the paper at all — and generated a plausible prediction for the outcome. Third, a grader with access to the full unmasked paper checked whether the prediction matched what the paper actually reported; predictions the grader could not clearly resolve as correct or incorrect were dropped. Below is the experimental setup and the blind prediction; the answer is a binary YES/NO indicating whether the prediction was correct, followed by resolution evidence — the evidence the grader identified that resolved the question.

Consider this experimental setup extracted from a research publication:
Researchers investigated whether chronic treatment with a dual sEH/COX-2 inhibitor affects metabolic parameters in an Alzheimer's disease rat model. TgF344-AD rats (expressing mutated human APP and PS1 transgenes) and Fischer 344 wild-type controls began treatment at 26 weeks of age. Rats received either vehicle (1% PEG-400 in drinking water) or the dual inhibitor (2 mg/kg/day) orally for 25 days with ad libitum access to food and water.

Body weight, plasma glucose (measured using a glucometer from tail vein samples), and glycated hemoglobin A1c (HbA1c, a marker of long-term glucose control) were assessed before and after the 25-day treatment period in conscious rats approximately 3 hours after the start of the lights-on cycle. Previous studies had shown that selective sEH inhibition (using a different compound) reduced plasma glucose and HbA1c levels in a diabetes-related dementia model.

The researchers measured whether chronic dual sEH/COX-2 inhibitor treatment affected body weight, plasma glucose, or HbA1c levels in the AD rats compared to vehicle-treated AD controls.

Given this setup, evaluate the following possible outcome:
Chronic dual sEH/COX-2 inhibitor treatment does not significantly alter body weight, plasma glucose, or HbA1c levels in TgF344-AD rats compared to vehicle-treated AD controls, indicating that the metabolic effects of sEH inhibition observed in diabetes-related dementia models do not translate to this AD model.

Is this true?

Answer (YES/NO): YES